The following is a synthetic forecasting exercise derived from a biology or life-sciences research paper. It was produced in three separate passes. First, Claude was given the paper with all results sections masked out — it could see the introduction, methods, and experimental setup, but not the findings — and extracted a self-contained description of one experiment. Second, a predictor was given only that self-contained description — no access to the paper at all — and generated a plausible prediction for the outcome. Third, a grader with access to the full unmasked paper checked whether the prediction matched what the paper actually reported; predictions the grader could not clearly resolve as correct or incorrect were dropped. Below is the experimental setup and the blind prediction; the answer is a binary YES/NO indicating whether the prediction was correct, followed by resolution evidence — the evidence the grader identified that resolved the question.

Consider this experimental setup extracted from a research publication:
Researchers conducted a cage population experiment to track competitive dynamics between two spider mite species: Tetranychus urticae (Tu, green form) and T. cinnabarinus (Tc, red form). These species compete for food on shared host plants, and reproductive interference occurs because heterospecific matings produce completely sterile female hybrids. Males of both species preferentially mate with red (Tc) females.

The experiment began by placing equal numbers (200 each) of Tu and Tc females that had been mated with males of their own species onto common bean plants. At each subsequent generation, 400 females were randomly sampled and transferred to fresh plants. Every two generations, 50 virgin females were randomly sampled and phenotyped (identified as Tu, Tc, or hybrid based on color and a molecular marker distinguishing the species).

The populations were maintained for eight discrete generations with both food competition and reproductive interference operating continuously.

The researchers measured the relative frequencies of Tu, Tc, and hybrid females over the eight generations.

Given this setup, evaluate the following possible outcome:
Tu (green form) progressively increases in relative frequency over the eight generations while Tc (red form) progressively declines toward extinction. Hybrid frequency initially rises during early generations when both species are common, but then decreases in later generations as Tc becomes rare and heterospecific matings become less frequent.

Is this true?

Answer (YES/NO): YES